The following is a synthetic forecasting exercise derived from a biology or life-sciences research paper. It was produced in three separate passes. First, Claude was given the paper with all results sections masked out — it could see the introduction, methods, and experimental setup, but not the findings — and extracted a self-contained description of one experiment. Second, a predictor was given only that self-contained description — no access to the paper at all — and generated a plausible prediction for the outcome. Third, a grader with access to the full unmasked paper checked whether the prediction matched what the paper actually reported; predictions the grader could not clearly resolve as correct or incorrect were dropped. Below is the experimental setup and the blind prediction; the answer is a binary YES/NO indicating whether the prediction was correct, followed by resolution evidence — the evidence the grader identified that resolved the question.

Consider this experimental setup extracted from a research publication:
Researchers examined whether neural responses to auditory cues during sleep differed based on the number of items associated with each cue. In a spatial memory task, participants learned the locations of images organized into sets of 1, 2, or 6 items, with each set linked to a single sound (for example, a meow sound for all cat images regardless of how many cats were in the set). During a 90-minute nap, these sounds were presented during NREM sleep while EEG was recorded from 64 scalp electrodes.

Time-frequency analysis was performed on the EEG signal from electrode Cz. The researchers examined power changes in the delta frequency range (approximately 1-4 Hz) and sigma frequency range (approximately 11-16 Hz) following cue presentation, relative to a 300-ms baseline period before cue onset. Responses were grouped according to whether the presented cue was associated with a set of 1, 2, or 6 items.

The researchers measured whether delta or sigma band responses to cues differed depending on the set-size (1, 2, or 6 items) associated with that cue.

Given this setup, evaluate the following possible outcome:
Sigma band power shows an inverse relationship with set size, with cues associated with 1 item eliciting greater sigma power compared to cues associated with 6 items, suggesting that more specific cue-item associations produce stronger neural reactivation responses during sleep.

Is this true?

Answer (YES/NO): NO